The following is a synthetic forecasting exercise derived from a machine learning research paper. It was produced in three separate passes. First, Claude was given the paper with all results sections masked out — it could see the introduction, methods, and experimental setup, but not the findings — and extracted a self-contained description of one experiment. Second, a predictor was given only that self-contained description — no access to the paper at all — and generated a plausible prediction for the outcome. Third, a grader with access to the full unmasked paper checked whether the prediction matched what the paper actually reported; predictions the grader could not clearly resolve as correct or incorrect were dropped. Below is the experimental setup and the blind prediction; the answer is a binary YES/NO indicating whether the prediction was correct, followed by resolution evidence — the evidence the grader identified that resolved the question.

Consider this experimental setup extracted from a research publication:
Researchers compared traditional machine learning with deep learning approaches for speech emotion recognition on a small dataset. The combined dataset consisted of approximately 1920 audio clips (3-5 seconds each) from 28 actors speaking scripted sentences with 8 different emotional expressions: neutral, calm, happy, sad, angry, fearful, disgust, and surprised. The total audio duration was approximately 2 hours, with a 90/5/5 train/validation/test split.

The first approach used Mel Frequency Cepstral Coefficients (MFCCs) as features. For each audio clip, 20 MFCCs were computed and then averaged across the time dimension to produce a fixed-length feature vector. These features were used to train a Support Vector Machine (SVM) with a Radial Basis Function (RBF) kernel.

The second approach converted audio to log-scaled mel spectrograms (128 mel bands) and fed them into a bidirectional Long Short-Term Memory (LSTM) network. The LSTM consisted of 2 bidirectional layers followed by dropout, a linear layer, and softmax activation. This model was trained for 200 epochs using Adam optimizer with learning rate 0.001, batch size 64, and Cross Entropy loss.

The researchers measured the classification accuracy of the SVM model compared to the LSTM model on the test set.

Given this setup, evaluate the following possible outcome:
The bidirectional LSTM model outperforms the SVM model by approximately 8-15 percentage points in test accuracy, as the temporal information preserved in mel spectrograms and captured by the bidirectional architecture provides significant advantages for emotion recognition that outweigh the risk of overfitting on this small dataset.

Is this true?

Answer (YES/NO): NO